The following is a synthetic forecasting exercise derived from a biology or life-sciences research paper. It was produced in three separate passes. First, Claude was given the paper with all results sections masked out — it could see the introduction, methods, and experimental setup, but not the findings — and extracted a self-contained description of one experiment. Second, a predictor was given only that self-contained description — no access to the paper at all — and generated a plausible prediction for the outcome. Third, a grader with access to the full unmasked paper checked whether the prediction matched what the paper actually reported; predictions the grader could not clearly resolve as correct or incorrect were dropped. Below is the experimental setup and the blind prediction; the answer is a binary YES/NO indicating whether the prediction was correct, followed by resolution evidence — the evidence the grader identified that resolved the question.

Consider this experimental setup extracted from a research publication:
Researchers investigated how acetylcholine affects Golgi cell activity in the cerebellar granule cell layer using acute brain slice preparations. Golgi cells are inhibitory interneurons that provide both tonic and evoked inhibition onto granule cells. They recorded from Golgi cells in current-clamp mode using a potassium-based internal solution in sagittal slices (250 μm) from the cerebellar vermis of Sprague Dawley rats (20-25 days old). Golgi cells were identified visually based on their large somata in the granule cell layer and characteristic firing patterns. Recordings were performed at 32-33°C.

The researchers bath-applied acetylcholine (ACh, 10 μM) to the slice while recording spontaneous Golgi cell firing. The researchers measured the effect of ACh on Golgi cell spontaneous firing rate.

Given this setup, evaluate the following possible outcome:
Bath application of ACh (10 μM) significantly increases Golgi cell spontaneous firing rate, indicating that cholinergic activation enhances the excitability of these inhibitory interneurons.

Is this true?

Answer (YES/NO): NO